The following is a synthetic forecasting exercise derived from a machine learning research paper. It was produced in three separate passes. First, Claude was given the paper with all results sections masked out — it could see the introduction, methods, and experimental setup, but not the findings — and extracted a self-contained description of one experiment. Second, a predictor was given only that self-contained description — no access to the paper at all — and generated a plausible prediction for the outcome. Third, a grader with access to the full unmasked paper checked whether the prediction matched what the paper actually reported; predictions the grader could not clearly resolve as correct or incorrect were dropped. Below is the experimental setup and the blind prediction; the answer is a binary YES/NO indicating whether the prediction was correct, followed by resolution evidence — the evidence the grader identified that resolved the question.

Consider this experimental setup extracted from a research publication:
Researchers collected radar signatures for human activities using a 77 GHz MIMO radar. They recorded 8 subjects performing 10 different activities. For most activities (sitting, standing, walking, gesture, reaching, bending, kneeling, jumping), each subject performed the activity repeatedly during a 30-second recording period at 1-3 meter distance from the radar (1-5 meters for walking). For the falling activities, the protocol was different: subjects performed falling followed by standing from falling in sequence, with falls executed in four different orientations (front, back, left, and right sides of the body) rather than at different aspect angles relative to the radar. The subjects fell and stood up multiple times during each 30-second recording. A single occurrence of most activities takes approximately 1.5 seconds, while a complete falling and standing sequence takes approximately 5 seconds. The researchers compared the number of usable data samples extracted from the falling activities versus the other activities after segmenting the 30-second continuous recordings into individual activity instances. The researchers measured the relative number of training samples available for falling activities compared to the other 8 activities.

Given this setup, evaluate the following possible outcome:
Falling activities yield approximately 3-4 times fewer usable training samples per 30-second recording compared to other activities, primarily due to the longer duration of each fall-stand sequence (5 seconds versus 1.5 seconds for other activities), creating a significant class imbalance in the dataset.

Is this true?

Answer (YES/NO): YES